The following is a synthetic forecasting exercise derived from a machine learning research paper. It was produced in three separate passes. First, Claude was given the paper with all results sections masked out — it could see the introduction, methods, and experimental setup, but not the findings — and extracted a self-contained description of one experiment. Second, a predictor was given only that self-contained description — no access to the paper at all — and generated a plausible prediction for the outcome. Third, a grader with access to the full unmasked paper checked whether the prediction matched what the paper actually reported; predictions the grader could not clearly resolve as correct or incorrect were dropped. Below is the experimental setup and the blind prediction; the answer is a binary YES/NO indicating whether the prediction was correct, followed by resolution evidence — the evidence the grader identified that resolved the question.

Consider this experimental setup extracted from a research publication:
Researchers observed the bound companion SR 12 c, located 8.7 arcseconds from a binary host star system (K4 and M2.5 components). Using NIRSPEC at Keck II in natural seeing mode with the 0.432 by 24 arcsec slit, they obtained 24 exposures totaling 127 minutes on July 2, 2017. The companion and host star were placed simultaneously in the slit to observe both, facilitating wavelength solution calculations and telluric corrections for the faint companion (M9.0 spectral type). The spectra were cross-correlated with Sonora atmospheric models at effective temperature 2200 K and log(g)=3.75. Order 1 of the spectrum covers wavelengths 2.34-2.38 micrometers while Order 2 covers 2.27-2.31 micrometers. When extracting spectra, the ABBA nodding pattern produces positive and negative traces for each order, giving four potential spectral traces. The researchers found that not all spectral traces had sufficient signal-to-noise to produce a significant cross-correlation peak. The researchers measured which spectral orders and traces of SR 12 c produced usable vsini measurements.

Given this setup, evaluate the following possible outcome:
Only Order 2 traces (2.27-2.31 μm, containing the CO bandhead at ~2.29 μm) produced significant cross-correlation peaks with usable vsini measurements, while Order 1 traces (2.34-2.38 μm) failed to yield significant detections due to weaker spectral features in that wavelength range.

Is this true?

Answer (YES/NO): NO